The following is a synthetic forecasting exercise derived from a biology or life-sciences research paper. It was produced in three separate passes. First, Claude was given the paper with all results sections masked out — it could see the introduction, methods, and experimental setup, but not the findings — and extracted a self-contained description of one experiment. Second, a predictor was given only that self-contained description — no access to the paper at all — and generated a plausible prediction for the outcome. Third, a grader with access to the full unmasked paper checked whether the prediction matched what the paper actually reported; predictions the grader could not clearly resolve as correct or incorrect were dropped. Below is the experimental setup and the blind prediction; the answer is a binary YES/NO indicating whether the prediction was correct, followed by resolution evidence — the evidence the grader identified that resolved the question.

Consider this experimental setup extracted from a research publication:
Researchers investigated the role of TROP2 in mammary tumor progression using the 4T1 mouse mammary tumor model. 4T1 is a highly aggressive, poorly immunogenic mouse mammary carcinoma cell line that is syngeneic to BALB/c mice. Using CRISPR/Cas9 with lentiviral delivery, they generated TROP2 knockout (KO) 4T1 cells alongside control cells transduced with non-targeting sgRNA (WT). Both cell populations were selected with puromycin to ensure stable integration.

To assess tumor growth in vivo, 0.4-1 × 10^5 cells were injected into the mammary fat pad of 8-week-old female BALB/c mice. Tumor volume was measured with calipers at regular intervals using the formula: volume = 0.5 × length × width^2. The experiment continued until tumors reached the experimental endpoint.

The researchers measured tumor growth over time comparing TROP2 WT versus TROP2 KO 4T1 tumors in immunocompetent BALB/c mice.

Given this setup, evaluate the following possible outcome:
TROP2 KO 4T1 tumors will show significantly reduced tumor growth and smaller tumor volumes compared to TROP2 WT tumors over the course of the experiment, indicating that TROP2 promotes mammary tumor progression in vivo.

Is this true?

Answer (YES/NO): YES